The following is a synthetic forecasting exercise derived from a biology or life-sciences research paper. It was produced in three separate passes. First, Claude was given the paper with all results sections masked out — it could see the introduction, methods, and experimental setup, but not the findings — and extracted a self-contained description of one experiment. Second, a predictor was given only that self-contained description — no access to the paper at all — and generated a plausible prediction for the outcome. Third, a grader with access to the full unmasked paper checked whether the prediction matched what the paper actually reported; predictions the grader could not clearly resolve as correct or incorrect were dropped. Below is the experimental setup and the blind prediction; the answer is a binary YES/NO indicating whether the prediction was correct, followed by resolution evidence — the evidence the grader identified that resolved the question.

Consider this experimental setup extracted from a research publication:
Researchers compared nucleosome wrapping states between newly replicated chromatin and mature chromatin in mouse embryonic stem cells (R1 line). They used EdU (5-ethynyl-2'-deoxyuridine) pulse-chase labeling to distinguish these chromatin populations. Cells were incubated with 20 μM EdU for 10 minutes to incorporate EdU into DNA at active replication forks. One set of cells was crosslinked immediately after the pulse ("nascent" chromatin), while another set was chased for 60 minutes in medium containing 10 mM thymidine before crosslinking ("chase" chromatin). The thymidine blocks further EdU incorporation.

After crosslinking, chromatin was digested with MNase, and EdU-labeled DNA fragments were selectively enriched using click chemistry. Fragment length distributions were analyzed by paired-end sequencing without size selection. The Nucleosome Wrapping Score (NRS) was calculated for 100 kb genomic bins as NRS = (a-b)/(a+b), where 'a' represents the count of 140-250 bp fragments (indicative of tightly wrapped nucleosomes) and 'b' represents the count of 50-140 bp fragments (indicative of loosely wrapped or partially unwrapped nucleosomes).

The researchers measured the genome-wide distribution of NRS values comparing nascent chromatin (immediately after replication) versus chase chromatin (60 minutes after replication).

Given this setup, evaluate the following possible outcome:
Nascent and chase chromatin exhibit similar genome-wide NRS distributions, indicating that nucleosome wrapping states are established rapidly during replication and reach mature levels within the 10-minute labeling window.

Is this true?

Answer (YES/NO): NO